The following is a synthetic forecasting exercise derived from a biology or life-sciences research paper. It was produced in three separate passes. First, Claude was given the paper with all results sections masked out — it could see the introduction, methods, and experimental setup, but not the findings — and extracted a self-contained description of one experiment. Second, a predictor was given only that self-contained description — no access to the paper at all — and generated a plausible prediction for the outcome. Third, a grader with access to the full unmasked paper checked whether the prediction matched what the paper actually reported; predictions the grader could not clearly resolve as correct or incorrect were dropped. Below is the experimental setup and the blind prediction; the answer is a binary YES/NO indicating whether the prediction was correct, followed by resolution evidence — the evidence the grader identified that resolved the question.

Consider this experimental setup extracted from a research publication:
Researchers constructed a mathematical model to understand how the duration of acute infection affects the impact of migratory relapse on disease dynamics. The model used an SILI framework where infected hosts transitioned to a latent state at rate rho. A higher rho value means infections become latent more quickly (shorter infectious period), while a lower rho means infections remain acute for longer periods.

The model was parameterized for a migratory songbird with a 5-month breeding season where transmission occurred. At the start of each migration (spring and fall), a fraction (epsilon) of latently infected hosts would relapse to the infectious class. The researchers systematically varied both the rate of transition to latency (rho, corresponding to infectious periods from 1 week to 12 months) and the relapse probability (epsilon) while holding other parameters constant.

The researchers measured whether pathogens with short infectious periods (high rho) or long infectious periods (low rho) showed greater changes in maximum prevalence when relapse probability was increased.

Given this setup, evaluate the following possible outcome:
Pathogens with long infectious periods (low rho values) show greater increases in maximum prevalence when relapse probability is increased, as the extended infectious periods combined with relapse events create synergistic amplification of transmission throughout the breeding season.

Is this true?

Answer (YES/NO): NO